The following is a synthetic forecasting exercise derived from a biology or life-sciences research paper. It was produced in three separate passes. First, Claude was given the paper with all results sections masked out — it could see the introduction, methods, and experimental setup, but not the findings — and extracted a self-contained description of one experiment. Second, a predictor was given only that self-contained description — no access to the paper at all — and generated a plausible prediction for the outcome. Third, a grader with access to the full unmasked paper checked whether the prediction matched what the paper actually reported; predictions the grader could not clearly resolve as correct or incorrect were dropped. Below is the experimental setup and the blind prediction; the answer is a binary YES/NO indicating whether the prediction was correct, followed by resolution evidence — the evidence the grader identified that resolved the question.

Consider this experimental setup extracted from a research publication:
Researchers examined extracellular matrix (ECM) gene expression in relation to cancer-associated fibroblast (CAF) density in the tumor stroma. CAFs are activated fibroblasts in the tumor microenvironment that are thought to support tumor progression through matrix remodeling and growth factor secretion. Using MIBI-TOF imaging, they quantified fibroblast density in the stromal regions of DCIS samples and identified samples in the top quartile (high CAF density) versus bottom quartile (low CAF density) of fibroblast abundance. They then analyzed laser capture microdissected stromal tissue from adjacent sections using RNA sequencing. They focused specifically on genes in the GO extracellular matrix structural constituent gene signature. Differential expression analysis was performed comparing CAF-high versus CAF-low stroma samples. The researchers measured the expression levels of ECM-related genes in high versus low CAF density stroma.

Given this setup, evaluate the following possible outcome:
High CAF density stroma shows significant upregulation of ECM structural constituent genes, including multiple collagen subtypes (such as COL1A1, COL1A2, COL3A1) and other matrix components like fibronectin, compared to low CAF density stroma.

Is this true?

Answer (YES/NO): YES